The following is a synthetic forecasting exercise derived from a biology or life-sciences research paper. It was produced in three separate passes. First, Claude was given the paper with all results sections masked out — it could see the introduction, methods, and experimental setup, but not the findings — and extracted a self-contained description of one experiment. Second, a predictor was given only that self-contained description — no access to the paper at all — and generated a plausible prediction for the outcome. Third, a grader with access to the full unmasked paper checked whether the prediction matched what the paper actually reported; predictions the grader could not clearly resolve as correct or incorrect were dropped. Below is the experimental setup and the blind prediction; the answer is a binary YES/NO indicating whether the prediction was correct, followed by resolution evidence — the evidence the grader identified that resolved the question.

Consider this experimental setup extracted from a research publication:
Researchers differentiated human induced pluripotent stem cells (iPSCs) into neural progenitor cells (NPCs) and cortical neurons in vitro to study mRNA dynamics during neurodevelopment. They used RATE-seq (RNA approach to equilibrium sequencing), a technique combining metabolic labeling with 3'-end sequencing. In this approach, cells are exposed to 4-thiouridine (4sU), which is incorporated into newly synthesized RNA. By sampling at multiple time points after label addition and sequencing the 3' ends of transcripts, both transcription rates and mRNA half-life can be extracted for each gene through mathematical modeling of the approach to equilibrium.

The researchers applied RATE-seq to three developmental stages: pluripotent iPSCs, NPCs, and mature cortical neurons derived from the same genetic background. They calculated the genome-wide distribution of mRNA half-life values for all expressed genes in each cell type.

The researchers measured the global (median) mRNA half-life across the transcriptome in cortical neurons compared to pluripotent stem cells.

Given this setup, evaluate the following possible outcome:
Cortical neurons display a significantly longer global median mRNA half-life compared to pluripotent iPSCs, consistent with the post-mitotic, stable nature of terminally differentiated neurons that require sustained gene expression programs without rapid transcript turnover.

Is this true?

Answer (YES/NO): NO